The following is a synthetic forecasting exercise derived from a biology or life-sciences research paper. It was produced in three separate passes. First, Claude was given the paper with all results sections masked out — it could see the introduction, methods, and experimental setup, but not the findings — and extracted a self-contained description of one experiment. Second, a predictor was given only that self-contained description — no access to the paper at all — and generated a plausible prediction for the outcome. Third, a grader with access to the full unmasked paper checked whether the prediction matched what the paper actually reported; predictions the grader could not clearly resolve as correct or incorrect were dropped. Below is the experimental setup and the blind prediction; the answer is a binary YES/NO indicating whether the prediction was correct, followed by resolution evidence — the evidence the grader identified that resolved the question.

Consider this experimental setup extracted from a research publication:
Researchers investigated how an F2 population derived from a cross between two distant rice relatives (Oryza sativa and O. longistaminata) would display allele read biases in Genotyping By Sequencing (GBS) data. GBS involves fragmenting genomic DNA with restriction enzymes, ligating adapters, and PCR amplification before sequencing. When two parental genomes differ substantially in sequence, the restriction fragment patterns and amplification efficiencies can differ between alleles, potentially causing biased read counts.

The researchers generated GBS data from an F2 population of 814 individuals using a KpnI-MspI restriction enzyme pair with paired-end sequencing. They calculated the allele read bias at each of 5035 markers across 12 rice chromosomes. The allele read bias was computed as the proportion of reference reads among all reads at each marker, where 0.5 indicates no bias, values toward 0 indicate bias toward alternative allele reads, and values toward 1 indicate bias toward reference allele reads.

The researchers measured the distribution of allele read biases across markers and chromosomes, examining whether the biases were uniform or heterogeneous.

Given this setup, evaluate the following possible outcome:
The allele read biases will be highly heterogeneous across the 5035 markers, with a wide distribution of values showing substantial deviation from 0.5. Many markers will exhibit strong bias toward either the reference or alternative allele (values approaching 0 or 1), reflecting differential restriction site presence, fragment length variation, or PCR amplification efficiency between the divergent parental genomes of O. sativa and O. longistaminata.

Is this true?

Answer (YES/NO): YES